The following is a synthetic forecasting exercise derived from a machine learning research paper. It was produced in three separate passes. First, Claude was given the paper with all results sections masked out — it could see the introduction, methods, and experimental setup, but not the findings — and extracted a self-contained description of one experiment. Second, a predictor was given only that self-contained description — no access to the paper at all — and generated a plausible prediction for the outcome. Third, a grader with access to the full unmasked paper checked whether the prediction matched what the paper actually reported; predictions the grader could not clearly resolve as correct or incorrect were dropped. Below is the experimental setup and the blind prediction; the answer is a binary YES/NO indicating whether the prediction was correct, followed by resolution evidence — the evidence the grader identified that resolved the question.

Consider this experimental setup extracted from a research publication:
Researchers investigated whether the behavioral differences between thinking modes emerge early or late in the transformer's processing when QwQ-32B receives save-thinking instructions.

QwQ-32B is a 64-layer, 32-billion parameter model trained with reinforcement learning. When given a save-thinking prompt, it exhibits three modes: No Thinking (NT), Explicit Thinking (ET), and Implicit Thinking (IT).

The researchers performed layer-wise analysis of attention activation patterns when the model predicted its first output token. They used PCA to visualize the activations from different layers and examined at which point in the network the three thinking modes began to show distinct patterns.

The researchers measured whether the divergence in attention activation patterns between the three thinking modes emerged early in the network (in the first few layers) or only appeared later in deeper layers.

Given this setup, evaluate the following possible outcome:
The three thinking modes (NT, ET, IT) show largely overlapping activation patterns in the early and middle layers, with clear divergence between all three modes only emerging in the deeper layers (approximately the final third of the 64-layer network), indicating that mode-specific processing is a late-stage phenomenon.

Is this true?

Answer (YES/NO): NO